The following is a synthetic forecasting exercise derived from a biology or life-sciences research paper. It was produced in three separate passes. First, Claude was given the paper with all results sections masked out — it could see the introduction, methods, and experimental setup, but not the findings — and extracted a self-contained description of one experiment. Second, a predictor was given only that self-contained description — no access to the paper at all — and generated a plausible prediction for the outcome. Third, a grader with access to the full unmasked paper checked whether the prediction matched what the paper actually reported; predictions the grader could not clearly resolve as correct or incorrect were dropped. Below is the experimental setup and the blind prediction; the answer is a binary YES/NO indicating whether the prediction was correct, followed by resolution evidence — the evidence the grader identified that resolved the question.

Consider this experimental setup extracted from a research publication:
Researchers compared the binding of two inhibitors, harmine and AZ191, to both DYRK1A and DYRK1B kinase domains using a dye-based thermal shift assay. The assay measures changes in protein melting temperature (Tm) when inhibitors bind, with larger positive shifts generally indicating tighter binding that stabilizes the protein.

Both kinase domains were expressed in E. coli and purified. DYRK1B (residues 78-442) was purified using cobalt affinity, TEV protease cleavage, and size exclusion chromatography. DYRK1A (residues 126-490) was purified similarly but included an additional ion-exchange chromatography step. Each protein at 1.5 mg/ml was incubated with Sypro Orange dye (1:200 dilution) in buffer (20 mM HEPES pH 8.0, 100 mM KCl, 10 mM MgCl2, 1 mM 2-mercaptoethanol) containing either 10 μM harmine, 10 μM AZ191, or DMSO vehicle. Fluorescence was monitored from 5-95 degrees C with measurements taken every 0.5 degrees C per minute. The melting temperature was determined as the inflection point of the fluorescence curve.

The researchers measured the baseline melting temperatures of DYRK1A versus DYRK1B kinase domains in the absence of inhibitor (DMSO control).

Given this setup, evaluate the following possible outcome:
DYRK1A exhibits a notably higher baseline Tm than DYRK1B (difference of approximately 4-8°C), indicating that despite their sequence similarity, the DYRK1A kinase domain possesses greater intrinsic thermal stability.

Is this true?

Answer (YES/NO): NO